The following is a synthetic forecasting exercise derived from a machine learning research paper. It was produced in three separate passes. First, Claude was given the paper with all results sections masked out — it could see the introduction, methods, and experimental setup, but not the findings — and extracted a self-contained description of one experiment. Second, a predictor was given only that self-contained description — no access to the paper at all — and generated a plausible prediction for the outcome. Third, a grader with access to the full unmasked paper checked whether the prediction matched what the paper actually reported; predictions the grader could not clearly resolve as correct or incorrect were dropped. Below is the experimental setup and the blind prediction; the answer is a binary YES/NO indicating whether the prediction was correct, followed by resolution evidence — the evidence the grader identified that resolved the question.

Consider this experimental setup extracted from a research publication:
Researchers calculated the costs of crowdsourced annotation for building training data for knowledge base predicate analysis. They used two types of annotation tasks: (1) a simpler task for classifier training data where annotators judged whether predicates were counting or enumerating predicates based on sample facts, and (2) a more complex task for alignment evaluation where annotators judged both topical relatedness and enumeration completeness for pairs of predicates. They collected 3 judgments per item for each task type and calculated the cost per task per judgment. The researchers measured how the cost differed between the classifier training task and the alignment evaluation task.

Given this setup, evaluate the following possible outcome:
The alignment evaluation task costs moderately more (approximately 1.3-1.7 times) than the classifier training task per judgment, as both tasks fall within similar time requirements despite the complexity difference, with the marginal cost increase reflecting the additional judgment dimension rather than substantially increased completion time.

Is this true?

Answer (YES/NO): NO